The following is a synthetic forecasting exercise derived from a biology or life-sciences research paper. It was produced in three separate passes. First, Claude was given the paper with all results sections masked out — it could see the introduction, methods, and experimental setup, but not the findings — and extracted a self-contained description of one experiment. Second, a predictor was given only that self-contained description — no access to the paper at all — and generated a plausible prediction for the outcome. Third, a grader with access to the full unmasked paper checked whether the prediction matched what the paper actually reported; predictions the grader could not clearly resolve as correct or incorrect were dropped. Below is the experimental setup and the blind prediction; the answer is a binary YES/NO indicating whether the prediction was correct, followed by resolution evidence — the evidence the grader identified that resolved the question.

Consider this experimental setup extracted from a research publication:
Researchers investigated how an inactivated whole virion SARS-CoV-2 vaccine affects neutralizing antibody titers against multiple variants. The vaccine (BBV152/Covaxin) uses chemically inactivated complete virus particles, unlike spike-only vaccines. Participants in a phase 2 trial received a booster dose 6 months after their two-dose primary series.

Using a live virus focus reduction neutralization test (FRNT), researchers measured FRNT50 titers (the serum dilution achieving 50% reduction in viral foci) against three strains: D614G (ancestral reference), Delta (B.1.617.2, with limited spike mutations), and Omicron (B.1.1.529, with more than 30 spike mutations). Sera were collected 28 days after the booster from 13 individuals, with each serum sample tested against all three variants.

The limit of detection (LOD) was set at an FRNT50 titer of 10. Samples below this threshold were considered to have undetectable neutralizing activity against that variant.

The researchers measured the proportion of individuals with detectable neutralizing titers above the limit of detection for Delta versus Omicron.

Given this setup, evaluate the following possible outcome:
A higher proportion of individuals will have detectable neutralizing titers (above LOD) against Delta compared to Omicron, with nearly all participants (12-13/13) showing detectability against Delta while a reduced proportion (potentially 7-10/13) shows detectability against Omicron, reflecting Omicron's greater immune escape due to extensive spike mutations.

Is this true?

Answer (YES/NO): NO